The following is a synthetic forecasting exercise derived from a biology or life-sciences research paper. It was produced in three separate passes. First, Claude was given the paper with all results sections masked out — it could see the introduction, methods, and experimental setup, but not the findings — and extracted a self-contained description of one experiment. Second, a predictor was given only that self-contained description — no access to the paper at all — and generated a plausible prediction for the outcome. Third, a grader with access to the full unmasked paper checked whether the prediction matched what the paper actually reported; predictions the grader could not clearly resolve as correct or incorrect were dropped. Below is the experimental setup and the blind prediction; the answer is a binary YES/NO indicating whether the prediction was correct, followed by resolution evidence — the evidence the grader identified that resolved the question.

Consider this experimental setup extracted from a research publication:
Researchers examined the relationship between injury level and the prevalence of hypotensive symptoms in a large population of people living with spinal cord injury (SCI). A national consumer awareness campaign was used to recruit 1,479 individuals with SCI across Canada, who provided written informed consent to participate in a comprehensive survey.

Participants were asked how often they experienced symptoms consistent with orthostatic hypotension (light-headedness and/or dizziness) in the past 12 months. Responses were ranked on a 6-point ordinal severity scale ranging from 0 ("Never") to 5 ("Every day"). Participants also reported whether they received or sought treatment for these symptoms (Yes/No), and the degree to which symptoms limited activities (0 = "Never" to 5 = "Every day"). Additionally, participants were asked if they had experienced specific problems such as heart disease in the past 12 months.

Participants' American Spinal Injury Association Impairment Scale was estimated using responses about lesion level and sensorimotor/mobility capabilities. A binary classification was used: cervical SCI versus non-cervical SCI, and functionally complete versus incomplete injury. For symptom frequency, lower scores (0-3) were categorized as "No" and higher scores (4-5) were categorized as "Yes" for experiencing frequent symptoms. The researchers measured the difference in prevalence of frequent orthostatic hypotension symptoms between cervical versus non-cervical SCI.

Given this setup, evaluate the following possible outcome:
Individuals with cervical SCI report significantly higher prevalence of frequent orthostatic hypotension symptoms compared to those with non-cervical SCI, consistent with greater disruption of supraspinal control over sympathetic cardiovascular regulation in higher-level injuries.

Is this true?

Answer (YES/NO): YES